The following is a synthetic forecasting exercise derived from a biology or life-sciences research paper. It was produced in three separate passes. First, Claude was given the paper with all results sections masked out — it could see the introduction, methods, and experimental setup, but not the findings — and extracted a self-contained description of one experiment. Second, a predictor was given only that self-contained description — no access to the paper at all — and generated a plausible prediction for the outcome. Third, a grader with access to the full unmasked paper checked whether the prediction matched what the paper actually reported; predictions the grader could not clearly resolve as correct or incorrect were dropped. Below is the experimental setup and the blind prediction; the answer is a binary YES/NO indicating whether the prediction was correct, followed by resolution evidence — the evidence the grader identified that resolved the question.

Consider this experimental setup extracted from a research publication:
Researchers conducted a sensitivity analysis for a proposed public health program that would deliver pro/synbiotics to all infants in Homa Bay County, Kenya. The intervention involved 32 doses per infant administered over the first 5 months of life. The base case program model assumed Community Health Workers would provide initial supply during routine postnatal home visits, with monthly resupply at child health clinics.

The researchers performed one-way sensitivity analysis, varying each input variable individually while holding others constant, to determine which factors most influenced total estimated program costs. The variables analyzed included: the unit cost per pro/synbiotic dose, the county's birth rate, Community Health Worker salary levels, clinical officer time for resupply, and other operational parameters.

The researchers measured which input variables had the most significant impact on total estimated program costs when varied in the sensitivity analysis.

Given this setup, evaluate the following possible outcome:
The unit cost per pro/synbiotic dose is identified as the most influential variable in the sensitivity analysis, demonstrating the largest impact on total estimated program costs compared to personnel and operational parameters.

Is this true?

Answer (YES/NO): YES